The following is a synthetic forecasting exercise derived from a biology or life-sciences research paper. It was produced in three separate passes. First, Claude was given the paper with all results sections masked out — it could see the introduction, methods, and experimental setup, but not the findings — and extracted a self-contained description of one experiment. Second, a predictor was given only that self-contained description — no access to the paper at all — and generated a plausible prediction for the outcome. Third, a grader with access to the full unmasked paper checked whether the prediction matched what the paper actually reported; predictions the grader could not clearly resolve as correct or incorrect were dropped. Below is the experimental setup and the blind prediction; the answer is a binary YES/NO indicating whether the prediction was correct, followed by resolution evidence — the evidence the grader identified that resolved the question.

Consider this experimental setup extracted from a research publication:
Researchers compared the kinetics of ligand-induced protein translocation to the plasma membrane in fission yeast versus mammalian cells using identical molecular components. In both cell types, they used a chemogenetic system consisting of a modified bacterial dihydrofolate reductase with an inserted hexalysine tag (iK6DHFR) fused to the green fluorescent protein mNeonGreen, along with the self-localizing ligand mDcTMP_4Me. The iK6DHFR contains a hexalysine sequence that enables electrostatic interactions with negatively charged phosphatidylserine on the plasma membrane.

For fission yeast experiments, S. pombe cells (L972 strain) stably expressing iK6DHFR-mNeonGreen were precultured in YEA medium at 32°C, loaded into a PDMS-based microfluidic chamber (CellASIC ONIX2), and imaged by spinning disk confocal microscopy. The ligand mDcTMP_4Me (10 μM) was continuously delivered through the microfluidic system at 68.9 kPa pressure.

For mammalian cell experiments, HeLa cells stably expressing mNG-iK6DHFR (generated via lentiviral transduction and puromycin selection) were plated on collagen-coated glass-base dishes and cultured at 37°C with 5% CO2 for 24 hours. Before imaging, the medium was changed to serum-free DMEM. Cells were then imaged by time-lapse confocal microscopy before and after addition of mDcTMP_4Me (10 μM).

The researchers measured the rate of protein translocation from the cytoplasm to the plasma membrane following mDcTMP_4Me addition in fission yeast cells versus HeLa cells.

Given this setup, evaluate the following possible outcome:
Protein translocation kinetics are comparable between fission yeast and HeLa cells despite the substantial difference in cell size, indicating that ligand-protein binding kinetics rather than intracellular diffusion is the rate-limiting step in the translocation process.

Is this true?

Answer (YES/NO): NO